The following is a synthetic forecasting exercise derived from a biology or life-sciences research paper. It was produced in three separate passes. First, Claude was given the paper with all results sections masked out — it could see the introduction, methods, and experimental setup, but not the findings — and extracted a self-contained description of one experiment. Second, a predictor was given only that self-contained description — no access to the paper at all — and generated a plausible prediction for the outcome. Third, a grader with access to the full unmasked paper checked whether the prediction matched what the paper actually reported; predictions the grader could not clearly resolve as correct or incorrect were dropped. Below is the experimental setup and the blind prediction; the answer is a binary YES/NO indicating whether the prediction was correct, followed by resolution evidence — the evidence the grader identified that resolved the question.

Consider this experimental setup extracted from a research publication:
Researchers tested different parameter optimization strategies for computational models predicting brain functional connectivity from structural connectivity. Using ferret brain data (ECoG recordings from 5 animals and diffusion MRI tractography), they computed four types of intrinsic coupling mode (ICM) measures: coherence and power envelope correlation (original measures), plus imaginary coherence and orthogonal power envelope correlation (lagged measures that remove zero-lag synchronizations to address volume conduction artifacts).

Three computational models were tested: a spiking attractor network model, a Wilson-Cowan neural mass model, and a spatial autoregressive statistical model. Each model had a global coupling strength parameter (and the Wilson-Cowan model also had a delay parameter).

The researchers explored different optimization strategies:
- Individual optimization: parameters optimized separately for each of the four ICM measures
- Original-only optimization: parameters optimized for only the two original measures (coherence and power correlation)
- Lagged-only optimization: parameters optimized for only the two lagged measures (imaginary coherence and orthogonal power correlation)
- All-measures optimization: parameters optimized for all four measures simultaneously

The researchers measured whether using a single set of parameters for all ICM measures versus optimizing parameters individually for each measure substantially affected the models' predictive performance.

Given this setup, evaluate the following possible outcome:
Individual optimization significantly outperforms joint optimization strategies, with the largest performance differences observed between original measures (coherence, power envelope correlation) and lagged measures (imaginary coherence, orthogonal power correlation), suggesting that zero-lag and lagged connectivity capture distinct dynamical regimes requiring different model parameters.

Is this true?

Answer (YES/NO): NO